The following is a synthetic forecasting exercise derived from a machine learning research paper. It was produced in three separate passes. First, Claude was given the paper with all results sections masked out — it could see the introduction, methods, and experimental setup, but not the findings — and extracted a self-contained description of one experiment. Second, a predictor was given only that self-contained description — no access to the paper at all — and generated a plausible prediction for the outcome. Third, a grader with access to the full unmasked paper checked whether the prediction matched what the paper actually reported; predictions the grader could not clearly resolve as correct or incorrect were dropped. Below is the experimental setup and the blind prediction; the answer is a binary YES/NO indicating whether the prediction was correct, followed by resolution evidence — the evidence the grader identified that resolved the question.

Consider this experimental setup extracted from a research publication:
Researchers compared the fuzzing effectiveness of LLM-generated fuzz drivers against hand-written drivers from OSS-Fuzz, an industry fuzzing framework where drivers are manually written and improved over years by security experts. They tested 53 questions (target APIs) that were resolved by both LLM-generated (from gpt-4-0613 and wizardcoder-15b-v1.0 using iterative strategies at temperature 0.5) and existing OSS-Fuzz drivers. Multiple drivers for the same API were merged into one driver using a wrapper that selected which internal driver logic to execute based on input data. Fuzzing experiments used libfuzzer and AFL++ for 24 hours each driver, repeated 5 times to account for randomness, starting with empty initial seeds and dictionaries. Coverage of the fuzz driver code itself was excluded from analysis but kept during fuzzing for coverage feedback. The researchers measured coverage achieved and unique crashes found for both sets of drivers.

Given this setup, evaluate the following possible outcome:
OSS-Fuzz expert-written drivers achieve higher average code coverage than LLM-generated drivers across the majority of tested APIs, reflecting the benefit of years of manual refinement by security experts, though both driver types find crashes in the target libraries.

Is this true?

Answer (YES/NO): NO